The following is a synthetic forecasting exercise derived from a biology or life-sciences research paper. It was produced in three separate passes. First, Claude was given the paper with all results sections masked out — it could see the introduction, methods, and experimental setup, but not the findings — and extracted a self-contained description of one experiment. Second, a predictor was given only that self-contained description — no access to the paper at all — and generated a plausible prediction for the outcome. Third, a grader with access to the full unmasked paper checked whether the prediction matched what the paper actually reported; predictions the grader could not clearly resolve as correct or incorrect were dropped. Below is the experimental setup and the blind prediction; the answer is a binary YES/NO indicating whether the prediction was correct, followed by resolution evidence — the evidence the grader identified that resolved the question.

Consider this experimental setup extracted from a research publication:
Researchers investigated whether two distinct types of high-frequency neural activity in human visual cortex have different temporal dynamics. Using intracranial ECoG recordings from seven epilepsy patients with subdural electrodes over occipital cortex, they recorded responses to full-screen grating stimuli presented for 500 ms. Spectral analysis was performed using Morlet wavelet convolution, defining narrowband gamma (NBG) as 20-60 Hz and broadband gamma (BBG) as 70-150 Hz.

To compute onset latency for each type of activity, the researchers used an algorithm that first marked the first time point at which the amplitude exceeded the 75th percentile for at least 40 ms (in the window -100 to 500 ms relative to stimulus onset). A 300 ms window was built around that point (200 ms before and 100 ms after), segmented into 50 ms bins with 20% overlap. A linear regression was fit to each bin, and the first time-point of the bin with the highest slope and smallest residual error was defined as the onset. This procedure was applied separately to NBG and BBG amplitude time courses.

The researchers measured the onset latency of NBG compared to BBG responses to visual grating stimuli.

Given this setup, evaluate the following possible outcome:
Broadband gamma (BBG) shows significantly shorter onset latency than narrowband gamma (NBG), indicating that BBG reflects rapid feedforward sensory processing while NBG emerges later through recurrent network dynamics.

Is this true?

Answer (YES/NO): YES